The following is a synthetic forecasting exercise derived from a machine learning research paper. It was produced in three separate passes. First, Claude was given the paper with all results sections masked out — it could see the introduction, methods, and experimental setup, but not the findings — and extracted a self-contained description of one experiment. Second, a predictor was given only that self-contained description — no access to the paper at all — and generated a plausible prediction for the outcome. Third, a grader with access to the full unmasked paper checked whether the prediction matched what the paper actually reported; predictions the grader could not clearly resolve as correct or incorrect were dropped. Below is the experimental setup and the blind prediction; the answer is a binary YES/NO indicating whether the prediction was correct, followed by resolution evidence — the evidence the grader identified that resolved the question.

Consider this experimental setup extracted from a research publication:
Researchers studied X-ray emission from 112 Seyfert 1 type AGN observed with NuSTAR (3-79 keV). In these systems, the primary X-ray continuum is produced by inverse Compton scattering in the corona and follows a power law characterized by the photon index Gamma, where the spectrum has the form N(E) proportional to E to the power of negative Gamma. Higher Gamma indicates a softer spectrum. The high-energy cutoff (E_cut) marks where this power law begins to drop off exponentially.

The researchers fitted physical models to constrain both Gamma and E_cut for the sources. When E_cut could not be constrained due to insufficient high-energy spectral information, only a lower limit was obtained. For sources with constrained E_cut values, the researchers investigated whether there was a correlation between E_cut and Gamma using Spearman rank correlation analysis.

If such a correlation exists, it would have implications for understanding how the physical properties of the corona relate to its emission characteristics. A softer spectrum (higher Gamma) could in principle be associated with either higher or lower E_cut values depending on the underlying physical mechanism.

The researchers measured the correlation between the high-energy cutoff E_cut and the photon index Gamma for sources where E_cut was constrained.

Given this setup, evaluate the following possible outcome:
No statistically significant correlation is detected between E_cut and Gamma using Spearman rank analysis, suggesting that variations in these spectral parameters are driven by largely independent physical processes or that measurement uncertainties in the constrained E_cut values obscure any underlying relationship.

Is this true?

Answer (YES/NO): NO